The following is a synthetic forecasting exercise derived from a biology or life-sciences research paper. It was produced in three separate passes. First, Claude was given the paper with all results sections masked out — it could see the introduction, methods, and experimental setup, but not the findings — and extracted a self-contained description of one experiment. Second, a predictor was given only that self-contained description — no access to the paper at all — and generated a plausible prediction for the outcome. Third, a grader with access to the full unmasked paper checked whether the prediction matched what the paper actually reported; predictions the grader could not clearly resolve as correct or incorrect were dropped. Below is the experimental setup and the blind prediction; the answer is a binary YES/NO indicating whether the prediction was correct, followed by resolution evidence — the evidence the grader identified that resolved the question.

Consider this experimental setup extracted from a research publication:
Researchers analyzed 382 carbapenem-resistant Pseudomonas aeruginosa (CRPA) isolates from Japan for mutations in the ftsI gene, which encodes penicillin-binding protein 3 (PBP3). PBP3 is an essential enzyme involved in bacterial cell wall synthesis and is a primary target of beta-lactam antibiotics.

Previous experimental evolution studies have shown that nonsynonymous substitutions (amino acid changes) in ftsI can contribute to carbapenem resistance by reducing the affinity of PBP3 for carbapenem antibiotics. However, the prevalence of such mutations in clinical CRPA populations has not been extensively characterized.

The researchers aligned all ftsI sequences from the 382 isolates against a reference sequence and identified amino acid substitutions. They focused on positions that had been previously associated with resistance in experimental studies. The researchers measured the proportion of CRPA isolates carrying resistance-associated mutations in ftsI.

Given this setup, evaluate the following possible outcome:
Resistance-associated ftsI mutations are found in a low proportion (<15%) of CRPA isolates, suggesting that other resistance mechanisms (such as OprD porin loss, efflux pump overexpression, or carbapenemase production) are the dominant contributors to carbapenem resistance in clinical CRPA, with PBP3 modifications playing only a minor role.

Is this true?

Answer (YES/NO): YES